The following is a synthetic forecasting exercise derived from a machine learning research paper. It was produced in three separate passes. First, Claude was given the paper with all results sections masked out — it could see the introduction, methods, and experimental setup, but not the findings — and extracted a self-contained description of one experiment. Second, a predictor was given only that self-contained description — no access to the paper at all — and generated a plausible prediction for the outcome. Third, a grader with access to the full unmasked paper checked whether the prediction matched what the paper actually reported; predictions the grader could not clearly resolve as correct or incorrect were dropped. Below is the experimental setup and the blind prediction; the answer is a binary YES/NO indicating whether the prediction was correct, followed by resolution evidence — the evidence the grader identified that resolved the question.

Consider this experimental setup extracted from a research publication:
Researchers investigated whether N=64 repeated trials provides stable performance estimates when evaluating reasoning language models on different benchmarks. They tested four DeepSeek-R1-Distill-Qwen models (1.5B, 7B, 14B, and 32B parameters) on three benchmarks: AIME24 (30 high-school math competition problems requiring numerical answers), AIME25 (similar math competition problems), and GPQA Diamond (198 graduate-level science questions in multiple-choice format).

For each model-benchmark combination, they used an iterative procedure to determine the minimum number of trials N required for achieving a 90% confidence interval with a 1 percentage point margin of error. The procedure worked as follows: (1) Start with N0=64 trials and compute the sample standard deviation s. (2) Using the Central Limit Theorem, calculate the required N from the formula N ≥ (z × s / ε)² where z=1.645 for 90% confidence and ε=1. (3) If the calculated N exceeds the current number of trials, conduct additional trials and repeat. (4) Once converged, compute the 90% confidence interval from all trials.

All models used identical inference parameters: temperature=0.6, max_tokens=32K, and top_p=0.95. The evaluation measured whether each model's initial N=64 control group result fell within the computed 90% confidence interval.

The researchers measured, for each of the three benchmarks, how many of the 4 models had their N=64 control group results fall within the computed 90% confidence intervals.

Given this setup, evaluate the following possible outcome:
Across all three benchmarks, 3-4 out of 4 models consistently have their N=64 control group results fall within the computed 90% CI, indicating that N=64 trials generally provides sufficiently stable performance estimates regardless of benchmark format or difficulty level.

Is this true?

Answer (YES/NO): NO